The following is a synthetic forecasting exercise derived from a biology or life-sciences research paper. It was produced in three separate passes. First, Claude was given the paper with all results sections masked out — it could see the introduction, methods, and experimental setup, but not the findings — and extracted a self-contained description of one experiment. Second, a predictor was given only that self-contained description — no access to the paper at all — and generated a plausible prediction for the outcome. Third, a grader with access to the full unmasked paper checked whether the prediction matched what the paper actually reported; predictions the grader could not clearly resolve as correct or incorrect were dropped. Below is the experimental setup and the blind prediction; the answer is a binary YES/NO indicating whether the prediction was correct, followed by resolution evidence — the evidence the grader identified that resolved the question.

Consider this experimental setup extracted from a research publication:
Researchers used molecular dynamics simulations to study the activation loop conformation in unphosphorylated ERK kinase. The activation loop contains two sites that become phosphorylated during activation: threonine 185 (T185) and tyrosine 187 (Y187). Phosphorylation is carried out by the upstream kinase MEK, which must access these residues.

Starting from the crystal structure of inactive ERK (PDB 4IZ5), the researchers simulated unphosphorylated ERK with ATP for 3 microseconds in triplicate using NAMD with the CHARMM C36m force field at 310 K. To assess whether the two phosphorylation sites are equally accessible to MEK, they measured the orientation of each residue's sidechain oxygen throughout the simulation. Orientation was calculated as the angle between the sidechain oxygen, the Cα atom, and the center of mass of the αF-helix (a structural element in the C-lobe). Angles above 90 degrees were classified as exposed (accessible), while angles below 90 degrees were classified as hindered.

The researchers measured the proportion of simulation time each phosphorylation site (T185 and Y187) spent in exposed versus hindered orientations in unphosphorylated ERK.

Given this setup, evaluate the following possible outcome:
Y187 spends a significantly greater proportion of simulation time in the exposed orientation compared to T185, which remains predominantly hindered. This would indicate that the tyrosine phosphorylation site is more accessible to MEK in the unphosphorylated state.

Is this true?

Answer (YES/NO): YES